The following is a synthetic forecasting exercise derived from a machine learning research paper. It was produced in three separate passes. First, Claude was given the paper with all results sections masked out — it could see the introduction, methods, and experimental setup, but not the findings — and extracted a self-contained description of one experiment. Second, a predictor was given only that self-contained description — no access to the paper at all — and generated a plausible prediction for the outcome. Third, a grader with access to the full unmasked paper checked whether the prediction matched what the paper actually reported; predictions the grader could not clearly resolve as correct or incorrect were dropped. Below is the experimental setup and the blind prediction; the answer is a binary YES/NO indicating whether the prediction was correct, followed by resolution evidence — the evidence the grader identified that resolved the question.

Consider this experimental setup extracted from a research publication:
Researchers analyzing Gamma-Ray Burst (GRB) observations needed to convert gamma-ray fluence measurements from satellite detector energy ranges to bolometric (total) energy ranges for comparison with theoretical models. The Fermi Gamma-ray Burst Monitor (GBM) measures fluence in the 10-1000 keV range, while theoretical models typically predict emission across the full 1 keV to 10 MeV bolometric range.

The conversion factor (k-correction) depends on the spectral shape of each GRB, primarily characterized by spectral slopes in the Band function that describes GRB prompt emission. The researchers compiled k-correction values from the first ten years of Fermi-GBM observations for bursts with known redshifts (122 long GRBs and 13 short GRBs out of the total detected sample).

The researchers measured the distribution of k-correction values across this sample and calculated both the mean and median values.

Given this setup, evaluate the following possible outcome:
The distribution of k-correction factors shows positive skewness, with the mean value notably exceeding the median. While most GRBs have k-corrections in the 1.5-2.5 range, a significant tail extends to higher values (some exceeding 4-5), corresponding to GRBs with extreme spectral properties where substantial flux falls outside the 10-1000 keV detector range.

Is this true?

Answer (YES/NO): NO